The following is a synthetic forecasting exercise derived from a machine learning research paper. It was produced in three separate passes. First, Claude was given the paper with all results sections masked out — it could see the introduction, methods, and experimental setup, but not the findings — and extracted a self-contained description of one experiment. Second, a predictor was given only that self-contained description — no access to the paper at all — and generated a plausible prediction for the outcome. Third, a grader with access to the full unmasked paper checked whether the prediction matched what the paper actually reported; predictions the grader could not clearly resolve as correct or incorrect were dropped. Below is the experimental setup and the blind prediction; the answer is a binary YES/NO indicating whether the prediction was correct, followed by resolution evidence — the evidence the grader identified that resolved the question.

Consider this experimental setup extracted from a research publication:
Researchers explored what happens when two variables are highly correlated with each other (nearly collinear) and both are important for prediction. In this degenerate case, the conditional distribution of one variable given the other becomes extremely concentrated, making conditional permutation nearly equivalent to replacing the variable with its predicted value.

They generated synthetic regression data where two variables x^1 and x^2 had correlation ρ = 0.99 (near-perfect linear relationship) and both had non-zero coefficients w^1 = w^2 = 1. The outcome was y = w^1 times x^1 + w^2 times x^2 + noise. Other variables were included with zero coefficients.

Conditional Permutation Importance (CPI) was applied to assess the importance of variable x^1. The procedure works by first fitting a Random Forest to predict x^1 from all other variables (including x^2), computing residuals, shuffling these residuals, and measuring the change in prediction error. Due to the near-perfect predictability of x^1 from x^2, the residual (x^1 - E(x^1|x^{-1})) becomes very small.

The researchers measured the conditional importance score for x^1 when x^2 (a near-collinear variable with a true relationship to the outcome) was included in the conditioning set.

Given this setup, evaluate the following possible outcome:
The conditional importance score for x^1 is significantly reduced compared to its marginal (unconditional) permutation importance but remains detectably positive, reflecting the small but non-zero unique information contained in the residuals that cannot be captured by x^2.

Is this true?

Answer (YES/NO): NO